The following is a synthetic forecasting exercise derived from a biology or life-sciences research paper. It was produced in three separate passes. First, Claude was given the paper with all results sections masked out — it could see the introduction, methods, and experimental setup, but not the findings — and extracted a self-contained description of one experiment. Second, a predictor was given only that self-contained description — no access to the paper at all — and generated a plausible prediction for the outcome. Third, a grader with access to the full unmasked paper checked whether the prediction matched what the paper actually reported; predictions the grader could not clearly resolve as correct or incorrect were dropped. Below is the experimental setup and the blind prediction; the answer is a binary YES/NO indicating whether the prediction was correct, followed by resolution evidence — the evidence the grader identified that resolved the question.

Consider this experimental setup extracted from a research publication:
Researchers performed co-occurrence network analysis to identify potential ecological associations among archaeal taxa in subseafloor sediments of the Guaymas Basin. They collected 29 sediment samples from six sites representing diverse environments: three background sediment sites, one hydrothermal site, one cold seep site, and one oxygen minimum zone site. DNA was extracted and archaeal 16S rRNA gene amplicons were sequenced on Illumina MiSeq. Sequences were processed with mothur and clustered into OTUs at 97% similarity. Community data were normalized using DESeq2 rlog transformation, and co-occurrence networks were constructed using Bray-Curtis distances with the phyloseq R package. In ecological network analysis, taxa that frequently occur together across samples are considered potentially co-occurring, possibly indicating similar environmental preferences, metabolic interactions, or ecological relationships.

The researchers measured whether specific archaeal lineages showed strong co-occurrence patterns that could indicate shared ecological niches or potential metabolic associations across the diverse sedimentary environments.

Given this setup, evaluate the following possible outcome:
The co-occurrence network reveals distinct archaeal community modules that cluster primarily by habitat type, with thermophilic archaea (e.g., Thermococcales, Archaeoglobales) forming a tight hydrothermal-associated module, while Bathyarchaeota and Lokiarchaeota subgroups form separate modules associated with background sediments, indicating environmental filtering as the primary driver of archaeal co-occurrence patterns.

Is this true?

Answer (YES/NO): NO